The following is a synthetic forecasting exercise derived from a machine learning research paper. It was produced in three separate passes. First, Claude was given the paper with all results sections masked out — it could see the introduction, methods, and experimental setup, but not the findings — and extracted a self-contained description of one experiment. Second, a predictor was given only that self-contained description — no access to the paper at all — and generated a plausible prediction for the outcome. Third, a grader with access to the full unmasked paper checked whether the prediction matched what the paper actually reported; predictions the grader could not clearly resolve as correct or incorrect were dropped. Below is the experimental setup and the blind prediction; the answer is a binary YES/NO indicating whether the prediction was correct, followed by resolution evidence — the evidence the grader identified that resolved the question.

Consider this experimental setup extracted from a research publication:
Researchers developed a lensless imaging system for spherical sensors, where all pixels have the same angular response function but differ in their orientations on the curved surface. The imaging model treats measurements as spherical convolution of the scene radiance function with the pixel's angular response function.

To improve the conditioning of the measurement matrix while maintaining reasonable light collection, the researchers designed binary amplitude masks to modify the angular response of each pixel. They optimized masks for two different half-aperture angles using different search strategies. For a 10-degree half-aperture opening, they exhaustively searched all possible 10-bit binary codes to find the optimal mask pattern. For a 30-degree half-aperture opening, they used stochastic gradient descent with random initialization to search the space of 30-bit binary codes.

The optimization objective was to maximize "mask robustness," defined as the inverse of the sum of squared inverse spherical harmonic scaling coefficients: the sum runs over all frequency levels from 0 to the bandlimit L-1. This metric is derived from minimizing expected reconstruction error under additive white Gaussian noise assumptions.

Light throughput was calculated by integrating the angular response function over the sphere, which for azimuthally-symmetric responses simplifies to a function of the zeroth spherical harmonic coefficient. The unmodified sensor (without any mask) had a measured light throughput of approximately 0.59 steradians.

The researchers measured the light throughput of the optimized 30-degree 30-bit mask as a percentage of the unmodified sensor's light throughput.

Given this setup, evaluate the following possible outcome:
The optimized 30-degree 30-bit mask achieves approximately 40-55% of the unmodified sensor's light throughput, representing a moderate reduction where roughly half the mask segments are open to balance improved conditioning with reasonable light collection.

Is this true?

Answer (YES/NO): NO